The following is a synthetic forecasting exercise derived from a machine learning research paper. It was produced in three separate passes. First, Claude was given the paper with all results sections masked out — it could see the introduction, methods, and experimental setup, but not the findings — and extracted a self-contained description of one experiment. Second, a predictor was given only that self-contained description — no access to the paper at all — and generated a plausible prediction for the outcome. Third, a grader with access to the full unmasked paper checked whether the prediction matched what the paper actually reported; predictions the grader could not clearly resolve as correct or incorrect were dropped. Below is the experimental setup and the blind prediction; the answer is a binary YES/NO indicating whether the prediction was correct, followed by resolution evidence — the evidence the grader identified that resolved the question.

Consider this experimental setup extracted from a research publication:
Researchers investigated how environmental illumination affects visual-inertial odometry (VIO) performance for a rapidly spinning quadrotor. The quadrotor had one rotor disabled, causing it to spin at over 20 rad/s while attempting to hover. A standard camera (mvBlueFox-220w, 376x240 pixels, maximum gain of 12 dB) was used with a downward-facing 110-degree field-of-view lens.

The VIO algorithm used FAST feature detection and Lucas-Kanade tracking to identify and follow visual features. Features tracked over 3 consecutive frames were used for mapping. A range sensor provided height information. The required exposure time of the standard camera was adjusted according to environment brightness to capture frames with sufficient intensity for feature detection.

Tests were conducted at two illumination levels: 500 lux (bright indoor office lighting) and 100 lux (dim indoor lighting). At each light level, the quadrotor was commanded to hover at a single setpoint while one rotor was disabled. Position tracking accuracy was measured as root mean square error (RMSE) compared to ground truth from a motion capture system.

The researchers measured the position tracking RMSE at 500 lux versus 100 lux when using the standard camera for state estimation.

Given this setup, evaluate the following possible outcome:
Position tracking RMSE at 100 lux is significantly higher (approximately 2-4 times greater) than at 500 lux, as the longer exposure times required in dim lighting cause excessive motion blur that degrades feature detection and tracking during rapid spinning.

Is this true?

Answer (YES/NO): YES